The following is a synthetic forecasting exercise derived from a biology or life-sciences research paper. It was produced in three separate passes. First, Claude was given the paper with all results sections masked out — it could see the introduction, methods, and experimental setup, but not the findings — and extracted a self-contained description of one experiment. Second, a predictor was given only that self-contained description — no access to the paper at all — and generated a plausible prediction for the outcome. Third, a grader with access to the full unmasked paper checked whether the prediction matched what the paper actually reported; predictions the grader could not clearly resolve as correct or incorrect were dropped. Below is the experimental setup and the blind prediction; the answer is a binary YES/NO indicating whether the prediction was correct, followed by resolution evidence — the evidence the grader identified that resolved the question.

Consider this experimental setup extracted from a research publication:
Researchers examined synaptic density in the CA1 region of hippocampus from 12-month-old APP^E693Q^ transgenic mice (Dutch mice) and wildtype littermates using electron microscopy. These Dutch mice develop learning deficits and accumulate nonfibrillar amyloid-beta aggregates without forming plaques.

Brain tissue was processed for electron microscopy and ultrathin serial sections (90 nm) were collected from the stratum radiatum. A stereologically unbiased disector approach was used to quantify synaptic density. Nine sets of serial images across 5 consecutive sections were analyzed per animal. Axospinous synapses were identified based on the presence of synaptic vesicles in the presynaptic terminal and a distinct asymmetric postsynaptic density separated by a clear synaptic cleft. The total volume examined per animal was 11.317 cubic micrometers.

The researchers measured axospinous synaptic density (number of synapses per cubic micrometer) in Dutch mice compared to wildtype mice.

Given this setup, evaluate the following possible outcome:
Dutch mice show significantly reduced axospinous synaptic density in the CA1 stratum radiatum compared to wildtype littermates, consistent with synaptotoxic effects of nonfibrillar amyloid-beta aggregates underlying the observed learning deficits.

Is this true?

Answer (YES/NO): NO